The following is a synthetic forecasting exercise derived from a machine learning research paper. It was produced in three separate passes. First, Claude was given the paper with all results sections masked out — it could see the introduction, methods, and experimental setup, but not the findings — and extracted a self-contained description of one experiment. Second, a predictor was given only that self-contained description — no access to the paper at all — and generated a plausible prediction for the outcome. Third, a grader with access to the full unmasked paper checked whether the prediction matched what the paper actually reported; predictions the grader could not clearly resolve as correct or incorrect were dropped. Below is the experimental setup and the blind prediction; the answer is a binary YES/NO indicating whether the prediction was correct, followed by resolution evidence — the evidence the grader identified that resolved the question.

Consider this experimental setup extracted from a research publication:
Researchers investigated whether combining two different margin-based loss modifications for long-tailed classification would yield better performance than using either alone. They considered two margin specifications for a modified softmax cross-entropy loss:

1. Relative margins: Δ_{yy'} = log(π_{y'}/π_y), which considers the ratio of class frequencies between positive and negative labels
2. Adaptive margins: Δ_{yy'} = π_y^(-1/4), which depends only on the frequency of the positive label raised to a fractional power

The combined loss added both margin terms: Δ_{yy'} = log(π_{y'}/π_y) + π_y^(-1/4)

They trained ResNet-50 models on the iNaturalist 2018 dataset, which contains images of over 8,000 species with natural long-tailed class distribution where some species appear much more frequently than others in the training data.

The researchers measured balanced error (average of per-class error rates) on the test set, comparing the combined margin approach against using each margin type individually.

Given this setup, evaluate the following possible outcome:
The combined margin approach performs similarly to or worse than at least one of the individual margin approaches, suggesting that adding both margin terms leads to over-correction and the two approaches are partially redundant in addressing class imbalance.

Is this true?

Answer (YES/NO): NO